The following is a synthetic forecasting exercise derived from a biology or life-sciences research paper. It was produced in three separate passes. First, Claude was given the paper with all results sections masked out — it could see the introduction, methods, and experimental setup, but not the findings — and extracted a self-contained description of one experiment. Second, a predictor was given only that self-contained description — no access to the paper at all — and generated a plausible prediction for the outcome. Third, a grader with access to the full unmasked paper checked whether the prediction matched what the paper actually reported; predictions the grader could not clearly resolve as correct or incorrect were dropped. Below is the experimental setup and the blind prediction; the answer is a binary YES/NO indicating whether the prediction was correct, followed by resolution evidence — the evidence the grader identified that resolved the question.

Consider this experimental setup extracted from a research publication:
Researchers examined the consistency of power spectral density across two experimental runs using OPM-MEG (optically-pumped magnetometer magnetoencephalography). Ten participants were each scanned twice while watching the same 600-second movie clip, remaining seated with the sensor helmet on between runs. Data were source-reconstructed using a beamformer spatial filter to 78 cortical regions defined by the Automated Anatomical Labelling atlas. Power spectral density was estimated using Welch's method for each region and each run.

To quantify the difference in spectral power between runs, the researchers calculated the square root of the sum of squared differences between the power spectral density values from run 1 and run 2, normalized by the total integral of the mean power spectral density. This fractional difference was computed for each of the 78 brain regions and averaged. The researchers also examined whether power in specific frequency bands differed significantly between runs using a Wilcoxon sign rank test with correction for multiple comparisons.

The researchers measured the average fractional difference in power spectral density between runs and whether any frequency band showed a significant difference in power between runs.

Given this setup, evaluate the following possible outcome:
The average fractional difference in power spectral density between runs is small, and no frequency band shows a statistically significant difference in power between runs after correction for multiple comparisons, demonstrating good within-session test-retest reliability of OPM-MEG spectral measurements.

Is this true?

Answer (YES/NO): NO